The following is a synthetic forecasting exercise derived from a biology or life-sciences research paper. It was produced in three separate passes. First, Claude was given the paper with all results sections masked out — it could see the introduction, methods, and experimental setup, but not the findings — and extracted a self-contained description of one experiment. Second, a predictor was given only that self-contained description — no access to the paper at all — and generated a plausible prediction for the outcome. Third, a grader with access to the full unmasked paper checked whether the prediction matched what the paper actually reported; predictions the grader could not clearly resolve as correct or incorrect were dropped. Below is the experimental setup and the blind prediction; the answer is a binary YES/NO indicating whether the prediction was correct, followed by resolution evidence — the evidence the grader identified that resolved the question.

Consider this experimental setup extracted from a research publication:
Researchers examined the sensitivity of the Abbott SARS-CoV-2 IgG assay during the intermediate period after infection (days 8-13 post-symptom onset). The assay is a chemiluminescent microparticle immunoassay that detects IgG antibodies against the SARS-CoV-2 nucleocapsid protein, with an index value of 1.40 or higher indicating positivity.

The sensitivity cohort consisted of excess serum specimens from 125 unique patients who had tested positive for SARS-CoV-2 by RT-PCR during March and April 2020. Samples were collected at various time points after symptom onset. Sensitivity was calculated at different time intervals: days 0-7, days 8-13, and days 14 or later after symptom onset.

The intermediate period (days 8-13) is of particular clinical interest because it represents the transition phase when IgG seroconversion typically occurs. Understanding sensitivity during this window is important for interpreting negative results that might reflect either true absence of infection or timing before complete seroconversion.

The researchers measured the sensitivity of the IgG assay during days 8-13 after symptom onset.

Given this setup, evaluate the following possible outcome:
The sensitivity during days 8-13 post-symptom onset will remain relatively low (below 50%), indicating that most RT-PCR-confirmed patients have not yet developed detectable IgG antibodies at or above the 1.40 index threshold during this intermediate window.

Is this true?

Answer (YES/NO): NO